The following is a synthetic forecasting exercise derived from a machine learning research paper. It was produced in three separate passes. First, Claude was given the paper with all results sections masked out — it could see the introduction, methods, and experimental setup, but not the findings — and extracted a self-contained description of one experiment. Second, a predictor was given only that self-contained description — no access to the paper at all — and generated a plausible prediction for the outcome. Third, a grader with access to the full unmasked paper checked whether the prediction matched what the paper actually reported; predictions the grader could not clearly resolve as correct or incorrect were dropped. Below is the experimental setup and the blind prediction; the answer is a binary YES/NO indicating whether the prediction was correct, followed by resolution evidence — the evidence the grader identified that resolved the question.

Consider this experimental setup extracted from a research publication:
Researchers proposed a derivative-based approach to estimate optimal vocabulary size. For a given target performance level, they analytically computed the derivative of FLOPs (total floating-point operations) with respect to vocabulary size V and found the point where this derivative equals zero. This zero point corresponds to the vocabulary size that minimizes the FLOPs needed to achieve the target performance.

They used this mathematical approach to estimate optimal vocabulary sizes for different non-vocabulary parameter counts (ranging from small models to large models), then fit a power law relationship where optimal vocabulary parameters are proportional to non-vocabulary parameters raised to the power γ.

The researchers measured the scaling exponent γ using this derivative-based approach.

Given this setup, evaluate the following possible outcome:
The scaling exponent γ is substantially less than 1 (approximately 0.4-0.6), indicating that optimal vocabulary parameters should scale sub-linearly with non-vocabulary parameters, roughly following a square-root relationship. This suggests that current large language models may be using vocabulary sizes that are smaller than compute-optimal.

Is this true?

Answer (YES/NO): NO